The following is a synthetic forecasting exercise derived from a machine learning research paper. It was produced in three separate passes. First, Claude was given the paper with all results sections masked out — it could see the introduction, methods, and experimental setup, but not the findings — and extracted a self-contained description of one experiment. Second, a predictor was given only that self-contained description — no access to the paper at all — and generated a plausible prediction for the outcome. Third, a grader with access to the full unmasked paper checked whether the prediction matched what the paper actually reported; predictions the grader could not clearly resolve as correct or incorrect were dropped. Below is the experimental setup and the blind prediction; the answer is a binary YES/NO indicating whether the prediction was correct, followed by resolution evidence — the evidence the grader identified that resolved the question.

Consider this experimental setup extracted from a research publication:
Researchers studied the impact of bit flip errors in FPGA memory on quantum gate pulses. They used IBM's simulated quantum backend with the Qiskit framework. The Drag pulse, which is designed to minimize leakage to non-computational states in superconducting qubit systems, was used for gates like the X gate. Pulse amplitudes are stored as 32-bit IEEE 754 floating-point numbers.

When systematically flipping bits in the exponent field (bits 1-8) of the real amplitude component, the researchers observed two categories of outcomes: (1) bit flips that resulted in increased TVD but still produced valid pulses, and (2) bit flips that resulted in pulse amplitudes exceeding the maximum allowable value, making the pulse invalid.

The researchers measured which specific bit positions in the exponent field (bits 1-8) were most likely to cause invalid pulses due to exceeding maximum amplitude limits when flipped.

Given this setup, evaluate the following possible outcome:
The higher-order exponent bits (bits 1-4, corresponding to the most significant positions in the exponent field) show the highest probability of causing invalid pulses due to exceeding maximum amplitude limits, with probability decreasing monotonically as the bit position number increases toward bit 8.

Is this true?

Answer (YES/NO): NO